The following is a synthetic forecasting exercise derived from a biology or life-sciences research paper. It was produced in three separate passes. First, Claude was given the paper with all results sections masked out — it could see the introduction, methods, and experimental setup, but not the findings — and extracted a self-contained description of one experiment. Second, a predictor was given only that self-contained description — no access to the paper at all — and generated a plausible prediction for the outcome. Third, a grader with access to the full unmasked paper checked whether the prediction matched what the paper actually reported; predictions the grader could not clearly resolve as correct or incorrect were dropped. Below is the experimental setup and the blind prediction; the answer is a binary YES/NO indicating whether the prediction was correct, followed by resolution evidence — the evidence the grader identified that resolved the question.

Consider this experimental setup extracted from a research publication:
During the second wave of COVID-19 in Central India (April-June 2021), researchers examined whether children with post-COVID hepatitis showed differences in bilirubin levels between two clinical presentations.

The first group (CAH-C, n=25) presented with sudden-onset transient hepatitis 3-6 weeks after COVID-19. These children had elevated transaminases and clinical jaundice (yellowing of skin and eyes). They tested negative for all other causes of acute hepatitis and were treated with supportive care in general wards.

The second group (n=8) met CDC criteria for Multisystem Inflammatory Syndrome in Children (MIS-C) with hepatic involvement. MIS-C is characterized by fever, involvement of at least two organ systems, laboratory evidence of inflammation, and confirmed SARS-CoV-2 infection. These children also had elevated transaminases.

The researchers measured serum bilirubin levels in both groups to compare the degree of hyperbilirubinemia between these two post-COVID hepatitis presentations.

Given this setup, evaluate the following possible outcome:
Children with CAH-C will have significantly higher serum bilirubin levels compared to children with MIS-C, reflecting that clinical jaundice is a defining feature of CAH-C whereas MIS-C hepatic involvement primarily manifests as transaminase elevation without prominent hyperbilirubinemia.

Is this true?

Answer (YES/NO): YES